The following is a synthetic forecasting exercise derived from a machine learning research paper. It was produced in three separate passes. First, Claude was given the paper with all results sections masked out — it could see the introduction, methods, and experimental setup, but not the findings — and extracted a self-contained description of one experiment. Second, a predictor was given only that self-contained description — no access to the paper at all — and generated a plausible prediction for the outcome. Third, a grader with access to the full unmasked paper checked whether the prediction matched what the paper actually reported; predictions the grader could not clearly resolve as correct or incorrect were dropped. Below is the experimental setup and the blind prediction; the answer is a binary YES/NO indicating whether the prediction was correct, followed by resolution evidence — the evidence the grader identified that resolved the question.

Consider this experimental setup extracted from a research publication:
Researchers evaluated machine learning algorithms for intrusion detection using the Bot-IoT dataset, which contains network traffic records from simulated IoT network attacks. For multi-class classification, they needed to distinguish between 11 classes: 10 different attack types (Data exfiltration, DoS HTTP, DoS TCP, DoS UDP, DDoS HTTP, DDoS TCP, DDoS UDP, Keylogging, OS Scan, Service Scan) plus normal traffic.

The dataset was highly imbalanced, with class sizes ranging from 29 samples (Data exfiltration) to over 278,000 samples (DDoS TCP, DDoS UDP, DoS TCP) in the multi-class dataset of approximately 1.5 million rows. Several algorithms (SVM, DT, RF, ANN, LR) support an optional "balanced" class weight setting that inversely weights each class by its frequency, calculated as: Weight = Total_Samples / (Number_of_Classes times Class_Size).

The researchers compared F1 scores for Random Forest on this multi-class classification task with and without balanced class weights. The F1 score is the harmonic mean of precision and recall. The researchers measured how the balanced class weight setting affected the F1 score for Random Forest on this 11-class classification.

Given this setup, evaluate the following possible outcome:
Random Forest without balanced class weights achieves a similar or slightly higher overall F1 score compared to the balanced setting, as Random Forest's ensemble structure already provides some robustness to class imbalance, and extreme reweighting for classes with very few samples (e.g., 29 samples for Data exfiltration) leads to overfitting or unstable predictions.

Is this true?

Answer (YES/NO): NO